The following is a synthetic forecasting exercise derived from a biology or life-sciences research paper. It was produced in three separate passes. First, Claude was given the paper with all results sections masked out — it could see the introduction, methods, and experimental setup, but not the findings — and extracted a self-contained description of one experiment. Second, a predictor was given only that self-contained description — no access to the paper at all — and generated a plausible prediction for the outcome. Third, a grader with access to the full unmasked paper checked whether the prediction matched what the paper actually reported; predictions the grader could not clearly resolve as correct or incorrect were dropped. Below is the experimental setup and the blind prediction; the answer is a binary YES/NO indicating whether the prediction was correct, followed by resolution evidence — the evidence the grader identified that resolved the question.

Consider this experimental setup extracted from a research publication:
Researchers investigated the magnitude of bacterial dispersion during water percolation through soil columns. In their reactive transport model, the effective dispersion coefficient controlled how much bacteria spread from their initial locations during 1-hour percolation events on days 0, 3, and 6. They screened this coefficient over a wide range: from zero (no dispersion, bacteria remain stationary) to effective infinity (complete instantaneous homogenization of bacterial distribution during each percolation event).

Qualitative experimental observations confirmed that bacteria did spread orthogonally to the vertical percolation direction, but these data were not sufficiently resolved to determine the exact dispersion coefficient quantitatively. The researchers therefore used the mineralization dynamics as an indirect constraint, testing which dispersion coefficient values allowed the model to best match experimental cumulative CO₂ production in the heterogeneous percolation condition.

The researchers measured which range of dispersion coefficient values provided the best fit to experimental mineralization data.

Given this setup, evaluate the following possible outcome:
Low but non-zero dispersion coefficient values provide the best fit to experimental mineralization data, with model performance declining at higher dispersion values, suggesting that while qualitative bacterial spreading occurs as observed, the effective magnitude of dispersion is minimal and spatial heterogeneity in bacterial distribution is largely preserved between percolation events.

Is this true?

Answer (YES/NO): NO